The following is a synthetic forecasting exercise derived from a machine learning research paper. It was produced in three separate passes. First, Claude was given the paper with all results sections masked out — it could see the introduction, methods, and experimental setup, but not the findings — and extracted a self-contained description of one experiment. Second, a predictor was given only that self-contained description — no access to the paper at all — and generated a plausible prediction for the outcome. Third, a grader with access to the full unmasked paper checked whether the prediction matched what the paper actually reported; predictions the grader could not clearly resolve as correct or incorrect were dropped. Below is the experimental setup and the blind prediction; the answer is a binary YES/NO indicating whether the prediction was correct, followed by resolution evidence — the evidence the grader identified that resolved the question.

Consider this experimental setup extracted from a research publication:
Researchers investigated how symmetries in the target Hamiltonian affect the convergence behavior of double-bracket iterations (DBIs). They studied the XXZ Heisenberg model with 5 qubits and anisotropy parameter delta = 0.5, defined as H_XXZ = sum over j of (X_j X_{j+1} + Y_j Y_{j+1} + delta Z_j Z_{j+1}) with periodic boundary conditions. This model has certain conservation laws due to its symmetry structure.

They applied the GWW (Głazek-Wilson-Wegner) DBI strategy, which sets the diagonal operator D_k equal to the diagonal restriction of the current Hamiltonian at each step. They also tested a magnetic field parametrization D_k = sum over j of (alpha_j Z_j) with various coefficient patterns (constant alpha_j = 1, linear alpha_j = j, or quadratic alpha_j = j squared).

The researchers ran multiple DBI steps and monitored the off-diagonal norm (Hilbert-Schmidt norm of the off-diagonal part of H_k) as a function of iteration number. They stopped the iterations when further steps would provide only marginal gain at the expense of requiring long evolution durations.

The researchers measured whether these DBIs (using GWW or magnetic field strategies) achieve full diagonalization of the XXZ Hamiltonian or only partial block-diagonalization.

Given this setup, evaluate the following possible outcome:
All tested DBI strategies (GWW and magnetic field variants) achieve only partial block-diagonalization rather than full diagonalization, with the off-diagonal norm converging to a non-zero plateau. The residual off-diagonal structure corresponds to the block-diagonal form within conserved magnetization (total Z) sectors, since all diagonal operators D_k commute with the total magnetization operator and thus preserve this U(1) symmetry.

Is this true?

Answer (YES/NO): YES